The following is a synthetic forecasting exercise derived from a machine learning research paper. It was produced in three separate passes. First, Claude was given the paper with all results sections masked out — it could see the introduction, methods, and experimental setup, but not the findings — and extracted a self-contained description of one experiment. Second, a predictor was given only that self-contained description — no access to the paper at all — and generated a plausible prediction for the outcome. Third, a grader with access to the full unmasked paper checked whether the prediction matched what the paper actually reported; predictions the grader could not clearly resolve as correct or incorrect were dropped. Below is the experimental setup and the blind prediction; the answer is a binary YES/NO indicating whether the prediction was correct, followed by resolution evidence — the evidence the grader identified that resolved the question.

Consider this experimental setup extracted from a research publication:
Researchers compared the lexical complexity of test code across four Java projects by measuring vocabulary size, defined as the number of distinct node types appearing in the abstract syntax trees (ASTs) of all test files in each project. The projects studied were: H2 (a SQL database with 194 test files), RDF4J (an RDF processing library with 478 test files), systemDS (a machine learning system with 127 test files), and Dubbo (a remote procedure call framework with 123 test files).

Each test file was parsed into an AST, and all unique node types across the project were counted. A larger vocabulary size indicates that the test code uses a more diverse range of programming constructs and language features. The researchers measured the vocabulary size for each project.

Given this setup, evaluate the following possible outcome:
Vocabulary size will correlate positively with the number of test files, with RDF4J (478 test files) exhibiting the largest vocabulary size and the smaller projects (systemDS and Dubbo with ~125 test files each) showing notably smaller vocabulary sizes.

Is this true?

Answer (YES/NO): NO